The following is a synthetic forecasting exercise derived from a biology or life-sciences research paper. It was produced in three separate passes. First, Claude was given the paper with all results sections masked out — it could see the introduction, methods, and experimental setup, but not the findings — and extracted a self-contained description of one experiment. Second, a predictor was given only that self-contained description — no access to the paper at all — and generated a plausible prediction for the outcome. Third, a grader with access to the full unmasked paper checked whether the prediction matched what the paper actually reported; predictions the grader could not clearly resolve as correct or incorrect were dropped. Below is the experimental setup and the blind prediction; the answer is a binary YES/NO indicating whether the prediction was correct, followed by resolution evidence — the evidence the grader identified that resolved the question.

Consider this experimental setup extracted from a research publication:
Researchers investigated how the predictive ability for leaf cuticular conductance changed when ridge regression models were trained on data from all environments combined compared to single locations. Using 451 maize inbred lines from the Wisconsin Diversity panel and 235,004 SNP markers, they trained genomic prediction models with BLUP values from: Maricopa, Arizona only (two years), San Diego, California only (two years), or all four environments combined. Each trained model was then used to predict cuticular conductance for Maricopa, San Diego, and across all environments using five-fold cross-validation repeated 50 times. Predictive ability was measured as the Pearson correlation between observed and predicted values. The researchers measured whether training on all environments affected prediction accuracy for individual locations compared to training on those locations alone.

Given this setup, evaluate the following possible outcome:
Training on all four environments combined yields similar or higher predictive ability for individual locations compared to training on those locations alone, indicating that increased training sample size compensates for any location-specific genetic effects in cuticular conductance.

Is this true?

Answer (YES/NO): YES